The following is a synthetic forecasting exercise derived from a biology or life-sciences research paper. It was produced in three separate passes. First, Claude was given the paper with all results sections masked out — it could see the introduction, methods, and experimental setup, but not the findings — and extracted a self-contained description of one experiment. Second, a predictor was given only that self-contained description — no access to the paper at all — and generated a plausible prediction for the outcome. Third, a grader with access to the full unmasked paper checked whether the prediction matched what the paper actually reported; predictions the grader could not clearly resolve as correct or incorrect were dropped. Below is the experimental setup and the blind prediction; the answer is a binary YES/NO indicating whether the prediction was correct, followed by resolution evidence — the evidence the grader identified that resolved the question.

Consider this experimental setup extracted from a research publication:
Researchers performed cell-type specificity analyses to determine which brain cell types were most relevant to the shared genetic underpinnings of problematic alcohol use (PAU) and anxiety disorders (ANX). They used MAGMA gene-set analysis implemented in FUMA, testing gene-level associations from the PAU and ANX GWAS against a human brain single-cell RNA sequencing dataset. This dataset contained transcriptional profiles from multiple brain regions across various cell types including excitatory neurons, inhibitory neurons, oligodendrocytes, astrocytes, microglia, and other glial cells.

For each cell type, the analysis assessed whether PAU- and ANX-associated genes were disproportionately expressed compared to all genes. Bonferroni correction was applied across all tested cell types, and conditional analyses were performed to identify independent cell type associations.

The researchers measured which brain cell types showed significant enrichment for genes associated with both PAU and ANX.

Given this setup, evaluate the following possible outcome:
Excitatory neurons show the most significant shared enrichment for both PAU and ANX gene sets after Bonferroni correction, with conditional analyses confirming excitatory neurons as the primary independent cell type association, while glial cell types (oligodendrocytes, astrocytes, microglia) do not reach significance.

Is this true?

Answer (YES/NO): NO